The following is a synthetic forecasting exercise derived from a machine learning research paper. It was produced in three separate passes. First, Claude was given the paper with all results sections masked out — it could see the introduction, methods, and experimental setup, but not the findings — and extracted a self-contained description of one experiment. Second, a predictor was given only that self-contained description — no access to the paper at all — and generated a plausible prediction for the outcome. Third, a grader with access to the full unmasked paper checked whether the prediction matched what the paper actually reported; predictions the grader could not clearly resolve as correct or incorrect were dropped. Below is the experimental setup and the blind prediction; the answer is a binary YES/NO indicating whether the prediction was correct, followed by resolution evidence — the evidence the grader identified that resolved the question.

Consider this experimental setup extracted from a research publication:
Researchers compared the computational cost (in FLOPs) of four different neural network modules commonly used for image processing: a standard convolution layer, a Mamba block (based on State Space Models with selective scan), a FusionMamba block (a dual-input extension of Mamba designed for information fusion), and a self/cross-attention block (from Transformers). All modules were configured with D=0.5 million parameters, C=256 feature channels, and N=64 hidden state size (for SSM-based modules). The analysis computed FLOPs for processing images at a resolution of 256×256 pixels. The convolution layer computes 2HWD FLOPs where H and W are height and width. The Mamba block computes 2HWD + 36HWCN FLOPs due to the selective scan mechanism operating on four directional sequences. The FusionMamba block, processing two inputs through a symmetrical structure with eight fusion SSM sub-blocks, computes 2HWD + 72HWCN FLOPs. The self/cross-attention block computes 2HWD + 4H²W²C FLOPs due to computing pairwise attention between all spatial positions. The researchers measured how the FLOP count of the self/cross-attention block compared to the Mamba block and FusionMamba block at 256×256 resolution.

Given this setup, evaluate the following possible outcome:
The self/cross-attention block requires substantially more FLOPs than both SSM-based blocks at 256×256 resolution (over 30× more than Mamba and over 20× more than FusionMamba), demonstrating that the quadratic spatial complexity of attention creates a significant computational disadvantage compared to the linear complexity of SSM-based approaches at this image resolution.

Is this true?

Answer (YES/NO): YES